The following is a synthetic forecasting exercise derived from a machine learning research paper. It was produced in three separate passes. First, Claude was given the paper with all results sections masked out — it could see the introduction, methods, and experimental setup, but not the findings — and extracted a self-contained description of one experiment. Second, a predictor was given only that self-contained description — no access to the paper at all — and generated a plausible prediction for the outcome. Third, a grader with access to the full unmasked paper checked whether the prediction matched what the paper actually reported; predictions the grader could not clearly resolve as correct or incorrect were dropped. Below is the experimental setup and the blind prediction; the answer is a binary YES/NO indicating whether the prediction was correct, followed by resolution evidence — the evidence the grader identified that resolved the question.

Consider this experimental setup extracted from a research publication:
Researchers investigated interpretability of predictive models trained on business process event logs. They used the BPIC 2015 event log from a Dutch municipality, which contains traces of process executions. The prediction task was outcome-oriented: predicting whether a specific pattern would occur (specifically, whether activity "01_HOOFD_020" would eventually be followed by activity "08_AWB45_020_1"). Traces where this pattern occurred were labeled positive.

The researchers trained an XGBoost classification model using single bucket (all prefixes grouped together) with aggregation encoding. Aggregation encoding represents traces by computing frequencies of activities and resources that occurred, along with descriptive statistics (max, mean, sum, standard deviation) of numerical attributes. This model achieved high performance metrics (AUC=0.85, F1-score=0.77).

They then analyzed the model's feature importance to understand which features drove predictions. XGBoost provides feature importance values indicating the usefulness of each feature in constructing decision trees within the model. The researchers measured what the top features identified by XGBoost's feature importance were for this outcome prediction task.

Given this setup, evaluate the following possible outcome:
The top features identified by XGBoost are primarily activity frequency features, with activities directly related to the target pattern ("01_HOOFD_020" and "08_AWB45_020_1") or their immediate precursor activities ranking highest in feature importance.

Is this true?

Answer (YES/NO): NO